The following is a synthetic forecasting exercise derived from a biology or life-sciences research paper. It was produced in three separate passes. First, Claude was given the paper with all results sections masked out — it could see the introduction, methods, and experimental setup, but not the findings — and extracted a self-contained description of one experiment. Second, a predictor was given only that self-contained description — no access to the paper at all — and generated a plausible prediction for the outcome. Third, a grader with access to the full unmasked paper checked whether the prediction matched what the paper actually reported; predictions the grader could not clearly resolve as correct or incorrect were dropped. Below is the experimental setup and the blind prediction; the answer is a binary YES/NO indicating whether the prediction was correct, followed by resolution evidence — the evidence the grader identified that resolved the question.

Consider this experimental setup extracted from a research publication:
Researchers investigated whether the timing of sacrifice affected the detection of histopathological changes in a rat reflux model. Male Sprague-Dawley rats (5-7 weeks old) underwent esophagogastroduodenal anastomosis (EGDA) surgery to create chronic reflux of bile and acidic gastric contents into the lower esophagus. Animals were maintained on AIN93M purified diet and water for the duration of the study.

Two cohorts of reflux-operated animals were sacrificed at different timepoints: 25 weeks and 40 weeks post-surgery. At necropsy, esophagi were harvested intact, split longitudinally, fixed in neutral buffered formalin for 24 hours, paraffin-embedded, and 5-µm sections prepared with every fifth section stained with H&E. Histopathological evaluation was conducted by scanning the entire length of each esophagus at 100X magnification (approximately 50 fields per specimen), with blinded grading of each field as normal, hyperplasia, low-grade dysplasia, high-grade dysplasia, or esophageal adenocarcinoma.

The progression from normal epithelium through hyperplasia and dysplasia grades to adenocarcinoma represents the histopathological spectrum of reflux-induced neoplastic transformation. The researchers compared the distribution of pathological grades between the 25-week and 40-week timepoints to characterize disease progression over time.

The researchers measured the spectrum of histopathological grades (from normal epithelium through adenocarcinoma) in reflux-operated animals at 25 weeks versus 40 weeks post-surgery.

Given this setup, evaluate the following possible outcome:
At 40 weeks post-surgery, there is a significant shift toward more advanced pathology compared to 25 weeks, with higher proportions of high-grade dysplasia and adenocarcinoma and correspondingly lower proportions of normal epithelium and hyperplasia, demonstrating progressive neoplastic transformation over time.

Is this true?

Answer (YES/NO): YES